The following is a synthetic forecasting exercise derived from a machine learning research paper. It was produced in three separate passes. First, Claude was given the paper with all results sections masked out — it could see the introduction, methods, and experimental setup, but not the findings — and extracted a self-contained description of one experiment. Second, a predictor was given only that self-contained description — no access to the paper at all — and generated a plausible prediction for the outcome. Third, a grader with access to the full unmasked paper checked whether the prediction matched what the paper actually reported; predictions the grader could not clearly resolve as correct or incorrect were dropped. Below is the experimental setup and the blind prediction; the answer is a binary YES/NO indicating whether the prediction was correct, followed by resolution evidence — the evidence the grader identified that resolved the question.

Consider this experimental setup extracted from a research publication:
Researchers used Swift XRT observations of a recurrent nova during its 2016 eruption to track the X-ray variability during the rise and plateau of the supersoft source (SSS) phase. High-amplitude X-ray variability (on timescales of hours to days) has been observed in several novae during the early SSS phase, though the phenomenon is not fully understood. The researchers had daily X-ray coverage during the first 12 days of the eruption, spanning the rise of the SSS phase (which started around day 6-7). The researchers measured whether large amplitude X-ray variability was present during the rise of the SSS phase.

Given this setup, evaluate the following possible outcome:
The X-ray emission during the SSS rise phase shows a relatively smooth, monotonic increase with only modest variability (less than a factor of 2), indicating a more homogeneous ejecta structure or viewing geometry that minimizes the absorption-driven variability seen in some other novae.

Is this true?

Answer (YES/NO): YES